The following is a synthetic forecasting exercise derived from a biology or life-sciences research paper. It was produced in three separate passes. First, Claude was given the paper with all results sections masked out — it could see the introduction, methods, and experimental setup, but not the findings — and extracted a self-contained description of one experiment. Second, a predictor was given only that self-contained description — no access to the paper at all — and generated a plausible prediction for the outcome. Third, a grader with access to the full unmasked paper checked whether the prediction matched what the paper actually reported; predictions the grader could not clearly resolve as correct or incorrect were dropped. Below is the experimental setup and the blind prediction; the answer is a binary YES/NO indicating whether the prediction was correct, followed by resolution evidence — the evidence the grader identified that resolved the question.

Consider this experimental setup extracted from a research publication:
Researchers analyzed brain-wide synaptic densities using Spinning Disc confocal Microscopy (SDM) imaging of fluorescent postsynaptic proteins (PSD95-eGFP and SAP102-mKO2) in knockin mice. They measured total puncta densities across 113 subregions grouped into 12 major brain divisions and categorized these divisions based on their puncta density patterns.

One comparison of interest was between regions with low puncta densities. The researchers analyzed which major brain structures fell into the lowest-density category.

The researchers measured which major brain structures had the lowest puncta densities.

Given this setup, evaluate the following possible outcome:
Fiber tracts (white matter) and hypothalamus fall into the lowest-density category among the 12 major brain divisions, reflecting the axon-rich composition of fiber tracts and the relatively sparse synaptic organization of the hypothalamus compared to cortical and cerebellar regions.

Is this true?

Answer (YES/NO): NO